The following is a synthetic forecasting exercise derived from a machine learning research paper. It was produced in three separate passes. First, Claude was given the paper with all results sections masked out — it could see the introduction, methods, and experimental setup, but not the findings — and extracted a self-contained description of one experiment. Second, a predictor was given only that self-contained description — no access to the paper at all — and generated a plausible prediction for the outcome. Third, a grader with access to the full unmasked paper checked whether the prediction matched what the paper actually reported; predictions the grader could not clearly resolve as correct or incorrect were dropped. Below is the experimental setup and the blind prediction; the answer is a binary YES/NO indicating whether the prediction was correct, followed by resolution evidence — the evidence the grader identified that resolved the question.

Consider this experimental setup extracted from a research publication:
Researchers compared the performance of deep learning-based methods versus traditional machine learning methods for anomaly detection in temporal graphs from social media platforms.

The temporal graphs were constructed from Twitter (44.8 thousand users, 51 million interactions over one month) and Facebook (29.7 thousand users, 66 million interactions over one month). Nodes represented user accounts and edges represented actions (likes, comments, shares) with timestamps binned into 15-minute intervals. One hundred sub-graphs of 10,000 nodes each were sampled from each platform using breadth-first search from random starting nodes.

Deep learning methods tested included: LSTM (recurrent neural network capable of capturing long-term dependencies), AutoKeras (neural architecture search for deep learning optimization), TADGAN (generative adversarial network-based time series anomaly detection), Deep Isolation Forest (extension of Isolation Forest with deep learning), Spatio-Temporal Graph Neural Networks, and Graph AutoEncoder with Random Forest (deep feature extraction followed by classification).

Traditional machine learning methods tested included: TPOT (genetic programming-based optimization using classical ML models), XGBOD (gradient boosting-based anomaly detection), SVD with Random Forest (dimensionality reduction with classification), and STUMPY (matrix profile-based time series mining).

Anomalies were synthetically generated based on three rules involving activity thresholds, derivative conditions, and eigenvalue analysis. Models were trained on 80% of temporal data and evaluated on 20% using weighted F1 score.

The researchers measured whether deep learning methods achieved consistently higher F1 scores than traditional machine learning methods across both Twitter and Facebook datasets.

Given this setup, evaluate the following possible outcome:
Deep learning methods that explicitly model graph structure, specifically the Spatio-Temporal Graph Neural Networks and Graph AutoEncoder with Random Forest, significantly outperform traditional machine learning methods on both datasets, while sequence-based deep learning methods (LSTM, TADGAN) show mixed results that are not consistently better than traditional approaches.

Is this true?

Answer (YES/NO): NO